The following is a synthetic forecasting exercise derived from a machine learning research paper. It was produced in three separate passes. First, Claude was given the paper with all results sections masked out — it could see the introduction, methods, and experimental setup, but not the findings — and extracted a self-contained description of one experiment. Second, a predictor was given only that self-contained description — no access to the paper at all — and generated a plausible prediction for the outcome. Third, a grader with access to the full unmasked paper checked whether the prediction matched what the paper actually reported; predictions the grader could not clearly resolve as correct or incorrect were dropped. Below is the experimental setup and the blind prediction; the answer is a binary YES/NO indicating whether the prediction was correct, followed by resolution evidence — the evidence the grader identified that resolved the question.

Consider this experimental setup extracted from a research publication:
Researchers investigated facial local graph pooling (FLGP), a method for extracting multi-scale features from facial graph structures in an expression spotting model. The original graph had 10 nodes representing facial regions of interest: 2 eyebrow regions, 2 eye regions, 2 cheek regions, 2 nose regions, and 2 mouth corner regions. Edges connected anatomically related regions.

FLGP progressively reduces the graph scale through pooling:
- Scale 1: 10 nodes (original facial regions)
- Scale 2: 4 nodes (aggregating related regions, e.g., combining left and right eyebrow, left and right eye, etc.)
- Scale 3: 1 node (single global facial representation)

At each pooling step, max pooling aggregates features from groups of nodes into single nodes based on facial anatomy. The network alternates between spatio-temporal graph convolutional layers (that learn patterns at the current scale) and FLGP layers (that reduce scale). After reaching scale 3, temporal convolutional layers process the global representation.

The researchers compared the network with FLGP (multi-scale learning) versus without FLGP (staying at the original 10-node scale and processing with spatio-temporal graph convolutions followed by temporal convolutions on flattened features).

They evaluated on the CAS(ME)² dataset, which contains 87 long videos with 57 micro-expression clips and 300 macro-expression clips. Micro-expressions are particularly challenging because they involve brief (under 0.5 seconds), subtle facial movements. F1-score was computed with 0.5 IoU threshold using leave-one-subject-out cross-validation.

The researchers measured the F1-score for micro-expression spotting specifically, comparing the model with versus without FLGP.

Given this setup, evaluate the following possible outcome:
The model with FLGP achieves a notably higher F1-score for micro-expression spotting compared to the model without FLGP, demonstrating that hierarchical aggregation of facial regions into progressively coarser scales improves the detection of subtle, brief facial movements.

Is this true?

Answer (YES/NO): YES